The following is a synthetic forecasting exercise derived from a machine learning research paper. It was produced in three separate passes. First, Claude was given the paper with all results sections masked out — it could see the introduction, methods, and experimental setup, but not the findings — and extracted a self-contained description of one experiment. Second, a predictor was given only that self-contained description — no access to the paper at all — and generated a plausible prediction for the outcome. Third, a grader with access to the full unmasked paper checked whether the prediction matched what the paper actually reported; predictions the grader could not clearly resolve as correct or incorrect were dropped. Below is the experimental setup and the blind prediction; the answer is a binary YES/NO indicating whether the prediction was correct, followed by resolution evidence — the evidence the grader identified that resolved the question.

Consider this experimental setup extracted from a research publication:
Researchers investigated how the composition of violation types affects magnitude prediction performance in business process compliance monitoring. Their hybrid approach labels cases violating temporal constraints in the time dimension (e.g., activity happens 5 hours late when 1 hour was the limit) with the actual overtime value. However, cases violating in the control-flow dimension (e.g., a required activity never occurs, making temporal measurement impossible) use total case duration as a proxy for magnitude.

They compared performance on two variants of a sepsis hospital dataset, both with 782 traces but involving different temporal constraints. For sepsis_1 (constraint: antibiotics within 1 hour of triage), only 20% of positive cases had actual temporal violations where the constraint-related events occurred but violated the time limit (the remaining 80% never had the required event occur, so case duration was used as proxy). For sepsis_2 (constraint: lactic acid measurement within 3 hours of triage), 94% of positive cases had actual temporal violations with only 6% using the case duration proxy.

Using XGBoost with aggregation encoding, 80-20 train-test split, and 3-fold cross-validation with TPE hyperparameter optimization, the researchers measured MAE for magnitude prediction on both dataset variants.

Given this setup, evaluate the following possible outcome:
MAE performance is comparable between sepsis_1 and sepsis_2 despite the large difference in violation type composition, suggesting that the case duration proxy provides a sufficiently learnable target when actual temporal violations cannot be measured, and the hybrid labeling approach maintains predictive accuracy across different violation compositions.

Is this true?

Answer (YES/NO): NO